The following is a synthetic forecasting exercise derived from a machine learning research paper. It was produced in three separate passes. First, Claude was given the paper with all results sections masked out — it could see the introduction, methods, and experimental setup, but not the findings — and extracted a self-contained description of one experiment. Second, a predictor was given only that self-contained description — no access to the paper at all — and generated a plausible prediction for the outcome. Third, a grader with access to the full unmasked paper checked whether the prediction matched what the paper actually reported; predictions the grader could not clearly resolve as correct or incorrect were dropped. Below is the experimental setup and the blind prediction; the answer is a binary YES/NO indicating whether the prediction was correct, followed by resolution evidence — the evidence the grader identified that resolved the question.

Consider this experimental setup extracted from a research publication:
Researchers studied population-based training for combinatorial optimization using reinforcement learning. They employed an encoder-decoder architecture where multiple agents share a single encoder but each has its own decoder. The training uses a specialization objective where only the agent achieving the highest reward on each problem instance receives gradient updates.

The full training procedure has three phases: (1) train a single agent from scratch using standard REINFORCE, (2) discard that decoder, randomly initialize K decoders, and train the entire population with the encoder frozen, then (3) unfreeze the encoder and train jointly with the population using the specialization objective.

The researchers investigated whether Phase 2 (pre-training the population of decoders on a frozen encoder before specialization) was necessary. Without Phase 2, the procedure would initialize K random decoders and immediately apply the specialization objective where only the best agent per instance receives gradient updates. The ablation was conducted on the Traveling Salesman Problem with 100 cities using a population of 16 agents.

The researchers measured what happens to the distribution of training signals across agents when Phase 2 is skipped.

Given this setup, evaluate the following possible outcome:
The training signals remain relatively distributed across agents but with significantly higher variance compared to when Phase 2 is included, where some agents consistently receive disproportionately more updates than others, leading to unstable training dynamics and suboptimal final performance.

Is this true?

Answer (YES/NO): NO